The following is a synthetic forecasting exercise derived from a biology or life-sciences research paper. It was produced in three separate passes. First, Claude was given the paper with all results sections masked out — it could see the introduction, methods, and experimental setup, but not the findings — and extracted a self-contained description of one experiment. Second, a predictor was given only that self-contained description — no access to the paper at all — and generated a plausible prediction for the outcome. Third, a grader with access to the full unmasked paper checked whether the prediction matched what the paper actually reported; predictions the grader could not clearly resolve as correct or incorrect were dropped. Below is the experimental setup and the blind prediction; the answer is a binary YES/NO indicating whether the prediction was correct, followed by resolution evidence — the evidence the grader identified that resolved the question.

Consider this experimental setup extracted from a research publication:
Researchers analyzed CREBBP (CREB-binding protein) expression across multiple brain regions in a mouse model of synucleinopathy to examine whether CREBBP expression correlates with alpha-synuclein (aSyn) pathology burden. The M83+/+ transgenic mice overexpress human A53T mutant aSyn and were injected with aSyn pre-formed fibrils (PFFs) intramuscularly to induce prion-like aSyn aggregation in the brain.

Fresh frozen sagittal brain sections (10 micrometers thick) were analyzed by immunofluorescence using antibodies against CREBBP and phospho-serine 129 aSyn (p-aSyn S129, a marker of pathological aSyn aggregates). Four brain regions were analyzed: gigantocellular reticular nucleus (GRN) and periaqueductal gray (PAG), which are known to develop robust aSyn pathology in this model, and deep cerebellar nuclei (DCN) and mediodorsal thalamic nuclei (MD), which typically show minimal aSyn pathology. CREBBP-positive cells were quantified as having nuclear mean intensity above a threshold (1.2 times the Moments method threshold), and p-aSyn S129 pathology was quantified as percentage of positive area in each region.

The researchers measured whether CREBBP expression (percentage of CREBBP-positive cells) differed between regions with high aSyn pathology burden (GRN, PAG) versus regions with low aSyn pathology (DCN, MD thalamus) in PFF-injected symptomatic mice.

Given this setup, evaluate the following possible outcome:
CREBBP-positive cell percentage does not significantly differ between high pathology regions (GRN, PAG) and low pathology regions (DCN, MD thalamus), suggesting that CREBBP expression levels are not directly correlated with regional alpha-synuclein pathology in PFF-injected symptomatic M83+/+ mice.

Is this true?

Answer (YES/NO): YES